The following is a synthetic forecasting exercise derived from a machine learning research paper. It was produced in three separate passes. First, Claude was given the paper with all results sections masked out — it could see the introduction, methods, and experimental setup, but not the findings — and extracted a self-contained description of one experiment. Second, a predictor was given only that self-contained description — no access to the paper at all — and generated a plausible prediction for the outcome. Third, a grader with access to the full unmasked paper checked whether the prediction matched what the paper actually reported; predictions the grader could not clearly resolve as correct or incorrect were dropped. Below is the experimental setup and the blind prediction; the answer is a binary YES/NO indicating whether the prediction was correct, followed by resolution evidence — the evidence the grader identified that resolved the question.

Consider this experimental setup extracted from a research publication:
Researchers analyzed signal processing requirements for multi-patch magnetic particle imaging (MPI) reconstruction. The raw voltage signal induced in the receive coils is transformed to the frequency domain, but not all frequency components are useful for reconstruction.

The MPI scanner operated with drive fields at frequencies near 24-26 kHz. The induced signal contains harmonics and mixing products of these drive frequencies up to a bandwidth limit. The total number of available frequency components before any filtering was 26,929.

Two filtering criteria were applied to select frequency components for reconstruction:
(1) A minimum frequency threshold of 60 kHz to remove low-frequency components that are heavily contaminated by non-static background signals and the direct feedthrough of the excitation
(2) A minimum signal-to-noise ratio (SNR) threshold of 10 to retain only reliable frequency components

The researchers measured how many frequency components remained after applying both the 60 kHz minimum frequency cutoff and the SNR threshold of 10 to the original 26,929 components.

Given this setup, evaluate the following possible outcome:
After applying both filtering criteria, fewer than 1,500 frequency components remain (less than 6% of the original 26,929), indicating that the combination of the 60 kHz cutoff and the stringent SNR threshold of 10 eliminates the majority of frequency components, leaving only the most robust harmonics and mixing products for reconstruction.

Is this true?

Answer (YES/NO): NO